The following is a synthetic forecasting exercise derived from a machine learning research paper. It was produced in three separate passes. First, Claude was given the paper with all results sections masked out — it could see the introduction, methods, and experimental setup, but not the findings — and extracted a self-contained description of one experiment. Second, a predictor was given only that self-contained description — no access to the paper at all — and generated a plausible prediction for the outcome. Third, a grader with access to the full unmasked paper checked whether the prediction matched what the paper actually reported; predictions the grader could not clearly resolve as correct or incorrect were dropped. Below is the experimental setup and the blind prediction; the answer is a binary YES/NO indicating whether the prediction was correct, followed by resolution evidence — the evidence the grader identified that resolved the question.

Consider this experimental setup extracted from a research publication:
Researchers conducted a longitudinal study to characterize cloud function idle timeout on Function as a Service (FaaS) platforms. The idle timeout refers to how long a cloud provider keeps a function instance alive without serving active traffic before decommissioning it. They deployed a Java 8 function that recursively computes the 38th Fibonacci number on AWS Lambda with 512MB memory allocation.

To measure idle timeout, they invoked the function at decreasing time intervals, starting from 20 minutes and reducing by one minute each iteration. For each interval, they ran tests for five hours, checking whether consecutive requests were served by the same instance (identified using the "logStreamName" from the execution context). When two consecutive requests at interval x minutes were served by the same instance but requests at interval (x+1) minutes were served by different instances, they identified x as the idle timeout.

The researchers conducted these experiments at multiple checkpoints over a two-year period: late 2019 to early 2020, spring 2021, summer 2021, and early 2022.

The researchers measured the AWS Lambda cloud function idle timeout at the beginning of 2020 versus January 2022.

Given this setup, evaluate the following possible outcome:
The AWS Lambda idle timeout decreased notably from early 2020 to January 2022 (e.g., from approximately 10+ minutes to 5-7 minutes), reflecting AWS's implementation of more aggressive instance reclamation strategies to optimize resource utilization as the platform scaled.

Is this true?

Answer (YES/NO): YES